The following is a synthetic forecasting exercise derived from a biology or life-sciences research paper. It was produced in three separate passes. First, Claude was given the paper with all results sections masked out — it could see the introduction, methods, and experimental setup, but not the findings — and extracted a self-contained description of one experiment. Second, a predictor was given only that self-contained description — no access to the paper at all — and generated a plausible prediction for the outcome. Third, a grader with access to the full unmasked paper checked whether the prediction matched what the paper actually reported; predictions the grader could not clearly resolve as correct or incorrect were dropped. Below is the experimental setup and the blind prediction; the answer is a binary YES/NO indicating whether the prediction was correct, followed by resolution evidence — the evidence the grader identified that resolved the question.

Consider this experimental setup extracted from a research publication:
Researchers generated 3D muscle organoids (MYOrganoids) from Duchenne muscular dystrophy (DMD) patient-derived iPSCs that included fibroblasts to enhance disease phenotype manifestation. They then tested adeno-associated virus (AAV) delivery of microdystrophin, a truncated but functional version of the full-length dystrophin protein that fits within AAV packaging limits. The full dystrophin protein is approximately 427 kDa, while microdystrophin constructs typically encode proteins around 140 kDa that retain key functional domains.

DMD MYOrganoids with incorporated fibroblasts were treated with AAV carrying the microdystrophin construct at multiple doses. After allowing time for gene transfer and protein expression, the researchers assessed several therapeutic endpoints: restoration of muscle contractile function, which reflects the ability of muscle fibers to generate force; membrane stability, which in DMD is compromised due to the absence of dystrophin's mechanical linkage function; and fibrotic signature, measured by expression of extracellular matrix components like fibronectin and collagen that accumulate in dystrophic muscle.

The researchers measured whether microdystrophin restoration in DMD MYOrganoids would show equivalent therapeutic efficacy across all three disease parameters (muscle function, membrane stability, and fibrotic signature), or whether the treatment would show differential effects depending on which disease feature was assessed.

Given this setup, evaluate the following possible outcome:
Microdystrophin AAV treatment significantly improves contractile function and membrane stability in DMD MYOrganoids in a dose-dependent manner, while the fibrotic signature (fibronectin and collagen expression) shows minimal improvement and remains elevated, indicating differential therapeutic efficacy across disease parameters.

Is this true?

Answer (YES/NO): NO